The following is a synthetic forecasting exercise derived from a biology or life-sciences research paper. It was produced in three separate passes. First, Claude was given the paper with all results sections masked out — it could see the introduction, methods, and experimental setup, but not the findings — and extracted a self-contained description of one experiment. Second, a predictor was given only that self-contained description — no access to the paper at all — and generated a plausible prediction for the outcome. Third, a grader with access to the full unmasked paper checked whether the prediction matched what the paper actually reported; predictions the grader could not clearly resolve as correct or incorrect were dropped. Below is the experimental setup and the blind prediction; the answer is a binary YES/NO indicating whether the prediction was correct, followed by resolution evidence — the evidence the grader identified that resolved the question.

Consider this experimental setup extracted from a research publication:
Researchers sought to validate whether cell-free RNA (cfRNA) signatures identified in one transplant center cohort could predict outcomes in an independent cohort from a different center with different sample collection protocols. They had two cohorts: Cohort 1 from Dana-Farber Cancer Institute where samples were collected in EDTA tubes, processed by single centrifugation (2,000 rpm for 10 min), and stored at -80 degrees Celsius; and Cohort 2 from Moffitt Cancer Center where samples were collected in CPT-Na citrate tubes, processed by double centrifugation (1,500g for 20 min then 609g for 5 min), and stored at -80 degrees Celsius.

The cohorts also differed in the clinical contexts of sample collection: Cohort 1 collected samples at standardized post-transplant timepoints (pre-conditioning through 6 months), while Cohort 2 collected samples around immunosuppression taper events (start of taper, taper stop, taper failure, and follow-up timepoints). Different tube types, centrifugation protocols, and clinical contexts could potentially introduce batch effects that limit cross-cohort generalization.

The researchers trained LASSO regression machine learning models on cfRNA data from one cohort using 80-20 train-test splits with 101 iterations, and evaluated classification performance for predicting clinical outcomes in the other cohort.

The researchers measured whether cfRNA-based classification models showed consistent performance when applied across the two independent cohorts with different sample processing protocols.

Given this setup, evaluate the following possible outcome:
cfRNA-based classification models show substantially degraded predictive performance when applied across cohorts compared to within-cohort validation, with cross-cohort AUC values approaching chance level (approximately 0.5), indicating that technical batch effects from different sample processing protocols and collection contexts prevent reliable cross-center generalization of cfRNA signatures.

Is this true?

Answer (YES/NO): NO